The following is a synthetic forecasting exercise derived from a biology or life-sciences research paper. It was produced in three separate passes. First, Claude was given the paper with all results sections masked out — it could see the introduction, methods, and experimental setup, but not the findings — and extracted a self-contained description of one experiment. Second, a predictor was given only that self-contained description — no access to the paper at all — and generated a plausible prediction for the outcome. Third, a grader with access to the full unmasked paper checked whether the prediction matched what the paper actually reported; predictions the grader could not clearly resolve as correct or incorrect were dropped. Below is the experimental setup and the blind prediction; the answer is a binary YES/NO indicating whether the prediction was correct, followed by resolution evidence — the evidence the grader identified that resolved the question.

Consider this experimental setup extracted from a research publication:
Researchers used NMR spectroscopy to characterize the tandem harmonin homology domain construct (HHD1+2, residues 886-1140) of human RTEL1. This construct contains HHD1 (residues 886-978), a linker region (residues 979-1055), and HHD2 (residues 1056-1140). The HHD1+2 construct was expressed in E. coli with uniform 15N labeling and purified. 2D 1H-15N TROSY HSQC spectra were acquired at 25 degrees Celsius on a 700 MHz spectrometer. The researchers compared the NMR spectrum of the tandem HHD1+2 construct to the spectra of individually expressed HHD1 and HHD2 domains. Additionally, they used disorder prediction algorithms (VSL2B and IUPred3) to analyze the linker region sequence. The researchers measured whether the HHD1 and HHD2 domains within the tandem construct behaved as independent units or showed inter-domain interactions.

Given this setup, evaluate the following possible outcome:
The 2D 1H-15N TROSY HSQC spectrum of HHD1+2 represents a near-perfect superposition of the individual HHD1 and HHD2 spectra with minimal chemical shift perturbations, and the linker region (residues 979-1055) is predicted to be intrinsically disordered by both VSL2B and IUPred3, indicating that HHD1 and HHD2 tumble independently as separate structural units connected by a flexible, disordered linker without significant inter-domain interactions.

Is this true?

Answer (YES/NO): YES